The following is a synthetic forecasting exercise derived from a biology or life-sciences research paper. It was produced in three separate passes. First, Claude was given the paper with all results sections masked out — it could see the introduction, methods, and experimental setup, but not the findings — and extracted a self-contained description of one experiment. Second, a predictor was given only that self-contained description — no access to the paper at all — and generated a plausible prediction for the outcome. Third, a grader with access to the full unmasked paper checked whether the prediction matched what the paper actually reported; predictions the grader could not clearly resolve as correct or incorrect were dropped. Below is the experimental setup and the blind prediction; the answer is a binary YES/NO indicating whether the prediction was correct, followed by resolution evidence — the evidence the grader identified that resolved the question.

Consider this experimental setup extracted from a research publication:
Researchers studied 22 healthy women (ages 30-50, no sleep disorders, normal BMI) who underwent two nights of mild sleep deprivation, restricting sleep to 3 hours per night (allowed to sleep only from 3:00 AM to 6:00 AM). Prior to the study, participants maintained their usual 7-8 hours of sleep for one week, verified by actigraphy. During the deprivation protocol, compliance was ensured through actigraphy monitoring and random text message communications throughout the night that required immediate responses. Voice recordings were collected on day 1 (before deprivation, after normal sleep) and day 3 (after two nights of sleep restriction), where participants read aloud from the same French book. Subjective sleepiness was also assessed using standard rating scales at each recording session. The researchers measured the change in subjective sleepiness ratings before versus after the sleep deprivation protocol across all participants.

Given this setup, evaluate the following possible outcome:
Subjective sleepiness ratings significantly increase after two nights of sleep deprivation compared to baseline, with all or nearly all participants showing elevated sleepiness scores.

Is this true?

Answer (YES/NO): NO